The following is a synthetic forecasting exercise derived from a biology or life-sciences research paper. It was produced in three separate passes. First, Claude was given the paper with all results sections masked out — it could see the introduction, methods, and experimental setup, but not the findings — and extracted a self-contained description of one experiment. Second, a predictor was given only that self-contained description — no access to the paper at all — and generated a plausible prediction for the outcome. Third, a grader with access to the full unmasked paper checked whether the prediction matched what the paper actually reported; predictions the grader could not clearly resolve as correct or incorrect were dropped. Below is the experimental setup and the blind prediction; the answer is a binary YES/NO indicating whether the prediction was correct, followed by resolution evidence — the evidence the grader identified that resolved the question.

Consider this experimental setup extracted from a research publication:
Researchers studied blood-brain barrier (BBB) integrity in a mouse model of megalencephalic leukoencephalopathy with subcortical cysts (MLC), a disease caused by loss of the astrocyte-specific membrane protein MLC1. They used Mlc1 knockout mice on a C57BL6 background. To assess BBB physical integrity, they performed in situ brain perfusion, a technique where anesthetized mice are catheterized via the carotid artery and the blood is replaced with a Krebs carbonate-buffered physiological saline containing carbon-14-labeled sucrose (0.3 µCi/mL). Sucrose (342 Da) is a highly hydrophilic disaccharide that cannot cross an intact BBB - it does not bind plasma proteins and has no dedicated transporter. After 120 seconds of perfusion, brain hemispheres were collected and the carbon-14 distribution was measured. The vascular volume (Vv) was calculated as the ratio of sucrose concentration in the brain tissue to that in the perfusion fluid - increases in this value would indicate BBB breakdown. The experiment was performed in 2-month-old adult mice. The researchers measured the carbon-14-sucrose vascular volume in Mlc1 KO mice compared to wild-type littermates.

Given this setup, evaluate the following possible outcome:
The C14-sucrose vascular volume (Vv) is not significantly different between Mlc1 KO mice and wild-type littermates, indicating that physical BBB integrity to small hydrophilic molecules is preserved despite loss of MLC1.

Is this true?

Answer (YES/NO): YES